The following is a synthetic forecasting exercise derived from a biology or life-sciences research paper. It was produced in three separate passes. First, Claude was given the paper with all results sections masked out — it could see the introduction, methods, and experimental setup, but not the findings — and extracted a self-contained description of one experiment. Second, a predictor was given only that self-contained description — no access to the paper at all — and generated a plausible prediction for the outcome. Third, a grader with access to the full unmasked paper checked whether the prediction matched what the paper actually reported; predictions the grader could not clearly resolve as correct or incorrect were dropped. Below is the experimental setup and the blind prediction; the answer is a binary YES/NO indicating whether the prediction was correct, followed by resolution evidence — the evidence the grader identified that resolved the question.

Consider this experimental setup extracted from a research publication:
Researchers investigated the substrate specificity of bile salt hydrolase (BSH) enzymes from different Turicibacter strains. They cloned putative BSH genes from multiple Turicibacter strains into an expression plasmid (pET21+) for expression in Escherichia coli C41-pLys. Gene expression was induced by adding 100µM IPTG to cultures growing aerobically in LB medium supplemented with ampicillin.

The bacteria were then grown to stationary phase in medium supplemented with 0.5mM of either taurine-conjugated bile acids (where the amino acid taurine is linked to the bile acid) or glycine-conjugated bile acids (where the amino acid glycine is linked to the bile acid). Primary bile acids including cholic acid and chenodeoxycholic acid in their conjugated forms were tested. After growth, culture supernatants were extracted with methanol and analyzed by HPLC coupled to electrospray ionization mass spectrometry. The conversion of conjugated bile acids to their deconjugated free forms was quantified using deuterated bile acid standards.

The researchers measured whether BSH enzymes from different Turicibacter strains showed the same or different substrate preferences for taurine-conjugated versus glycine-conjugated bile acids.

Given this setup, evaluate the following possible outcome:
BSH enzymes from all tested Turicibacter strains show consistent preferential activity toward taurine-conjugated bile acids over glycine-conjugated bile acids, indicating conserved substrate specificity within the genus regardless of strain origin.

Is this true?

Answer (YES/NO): NO